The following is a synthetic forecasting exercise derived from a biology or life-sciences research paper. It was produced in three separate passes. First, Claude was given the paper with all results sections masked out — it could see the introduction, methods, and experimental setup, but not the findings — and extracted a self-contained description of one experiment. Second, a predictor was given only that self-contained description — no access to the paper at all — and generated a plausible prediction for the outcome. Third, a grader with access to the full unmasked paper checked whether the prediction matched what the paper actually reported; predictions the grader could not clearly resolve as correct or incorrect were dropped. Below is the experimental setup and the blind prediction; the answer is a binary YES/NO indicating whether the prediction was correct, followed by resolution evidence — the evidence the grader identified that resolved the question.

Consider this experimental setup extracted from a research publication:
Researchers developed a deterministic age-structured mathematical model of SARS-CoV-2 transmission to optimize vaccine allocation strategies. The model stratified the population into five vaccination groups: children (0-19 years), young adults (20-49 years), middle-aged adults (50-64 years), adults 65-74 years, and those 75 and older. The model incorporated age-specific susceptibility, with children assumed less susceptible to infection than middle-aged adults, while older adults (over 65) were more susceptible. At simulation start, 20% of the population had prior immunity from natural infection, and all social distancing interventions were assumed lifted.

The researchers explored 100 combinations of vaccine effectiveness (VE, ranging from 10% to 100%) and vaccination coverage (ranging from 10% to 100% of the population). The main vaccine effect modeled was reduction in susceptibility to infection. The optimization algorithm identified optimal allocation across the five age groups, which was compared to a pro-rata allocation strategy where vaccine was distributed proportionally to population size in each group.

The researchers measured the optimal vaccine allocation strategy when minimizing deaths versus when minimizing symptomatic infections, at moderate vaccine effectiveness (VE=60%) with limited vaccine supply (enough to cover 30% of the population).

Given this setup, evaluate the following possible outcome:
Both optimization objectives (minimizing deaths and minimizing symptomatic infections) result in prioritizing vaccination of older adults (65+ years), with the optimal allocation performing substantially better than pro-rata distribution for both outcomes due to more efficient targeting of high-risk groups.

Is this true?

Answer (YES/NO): NO